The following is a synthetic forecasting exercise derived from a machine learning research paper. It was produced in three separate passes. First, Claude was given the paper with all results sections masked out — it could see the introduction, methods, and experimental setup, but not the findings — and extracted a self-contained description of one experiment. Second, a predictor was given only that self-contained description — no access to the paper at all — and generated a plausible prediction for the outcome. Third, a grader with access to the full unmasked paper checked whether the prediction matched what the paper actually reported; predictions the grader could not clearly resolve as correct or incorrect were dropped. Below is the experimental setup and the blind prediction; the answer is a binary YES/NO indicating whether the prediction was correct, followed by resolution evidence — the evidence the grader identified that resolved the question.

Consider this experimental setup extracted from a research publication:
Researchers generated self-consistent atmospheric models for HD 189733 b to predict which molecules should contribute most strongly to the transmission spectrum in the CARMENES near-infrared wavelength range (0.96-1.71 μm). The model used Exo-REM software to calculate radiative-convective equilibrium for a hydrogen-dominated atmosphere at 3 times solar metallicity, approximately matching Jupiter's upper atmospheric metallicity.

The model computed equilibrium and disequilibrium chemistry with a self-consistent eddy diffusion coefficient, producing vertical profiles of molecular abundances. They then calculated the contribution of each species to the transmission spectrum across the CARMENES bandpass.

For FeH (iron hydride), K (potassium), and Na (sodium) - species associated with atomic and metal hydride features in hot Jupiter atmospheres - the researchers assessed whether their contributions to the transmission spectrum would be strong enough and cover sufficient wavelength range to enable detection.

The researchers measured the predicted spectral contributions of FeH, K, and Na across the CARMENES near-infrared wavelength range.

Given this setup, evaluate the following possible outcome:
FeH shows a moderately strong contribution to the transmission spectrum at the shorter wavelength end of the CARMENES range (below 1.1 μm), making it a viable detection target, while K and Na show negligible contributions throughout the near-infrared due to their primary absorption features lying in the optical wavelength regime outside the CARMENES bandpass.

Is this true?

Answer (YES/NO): NO